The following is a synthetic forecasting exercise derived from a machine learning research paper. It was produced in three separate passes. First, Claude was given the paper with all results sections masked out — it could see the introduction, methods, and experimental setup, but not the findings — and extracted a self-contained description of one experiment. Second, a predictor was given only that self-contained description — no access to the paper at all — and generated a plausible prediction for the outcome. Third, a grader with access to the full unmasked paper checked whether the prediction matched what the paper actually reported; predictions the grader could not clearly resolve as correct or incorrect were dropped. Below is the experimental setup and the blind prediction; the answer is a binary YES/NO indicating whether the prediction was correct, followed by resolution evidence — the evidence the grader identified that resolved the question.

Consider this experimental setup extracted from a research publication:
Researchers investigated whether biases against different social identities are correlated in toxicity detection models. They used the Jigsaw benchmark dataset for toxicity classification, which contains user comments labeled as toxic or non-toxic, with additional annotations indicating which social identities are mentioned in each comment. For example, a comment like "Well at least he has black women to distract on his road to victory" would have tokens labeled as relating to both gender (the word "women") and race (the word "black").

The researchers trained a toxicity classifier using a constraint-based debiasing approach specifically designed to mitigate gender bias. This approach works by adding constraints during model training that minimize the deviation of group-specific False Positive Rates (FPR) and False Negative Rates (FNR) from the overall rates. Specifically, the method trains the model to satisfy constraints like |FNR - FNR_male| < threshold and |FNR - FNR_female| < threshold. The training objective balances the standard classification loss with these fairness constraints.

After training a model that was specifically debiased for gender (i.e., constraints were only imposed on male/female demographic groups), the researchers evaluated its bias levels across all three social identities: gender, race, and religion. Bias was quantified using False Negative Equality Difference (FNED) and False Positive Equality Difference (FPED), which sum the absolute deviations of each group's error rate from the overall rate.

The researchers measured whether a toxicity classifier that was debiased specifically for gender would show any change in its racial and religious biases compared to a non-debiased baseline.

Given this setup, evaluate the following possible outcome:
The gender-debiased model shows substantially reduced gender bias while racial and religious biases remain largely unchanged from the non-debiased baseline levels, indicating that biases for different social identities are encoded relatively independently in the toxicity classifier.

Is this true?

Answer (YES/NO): NO